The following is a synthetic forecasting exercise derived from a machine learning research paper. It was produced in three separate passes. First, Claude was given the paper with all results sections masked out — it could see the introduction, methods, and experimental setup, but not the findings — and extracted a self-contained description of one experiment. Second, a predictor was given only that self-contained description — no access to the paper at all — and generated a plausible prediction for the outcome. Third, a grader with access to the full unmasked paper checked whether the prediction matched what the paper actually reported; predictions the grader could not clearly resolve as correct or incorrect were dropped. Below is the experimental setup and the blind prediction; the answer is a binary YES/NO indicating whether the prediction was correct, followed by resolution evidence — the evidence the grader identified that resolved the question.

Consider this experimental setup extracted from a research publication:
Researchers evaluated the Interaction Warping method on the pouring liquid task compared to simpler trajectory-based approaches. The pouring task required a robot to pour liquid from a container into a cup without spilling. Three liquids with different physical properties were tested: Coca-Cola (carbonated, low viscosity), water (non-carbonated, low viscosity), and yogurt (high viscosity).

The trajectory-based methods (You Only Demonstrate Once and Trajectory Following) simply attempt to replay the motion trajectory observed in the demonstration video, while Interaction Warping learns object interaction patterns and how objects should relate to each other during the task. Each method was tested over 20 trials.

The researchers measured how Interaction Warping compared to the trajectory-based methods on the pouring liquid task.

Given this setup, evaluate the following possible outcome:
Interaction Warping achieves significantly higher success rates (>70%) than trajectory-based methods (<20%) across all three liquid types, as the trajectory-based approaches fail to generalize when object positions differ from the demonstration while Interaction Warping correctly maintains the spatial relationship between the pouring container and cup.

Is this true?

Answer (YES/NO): YES